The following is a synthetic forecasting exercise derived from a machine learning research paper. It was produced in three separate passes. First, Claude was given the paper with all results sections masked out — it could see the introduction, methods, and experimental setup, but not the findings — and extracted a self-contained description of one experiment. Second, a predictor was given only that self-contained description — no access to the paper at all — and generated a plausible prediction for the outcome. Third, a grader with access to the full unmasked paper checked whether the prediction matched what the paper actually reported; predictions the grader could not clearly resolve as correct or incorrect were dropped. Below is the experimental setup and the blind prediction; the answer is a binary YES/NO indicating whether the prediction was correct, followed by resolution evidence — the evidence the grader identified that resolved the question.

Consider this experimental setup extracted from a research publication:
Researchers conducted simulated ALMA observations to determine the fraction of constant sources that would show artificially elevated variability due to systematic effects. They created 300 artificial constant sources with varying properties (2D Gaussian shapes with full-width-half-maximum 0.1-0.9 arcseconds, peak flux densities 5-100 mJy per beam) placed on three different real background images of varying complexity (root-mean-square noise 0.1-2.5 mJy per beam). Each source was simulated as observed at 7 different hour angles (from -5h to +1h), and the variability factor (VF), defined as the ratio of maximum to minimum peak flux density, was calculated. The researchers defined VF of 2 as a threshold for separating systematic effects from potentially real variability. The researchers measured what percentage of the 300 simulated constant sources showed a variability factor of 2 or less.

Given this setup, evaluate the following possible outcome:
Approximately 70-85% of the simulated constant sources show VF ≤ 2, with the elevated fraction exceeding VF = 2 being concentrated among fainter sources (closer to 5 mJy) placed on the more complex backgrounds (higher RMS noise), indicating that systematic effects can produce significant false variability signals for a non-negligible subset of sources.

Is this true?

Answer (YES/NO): NO